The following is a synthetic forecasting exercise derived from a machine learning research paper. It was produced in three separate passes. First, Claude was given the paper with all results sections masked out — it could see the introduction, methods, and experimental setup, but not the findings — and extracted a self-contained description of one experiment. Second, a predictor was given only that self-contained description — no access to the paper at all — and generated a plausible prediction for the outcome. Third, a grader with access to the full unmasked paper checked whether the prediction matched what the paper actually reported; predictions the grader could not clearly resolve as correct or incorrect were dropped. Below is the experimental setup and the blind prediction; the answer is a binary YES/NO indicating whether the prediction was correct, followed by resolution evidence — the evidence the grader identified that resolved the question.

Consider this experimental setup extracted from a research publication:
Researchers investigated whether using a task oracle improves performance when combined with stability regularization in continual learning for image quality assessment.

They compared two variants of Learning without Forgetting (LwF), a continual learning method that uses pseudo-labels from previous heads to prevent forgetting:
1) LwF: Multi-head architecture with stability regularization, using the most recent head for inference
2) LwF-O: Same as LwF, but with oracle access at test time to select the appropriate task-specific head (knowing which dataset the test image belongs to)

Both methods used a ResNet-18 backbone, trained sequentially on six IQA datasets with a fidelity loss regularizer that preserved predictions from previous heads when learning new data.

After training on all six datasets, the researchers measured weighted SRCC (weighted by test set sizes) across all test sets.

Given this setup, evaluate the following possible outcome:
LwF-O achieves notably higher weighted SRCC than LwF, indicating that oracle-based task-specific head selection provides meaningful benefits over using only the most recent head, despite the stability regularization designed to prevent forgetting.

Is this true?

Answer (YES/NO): YES